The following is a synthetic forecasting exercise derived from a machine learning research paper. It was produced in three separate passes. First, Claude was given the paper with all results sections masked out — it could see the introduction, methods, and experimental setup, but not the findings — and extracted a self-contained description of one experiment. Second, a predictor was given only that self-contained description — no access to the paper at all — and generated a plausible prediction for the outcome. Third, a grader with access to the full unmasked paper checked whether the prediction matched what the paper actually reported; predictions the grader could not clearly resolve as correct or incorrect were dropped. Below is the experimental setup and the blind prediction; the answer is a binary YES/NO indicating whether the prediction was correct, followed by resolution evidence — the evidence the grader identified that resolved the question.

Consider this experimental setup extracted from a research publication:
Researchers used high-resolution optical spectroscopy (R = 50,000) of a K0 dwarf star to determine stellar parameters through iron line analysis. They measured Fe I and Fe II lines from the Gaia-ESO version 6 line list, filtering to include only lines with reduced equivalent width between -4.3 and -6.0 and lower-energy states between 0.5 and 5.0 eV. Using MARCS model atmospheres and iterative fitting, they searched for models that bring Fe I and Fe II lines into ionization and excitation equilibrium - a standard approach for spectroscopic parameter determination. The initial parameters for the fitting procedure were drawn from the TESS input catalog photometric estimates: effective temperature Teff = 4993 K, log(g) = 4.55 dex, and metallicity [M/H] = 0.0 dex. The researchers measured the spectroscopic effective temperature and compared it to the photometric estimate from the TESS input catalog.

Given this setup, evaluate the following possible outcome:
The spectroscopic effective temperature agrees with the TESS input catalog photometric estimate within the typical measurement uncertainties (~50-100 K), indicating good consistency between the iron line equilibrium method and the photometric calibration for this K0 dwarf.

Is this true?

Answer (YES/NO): NO